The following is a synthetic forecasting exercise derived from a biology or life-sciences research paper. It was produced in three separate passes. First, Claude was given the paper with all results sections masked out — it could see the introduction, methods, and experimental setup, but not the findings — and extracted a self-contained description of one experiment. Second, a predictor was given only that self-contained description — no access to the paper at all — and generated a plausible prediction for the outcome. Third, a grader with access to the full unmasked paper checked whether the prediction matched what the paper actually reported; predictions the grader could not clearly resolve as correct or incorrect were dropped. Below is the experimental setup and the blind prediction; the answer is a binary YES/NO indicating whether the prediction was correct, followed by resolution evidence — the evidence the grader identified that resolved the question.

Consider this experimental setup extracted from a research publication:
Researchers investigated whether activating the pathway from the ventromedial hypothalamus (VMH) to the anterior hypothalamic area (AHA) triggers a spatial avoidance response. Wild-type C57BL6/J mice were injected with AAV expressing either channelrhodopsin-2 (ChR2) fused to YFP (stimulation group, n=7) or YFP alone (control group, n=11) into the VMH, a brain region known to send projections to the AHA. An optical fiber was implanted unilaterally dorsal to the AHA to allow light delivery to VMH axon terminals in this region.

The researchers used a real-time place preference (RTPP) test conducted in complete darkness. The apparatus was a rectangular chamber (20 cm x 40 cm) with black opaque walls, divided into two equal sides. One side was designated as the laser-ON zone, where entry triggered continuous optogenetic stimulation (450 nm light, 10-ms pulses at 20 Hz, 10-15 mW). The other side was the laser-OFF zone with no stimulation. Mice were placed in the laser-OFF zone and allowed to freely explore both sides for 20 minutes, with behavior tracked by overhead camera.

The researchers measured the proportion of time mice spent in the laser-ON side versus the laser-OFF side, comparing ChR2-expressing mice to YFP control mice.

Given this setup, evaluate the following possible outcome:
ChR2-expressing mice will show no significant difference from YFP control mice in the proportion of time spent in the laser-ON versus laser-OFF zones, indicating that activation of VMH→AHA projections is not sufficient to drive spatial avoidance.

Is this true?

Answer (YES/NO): NO